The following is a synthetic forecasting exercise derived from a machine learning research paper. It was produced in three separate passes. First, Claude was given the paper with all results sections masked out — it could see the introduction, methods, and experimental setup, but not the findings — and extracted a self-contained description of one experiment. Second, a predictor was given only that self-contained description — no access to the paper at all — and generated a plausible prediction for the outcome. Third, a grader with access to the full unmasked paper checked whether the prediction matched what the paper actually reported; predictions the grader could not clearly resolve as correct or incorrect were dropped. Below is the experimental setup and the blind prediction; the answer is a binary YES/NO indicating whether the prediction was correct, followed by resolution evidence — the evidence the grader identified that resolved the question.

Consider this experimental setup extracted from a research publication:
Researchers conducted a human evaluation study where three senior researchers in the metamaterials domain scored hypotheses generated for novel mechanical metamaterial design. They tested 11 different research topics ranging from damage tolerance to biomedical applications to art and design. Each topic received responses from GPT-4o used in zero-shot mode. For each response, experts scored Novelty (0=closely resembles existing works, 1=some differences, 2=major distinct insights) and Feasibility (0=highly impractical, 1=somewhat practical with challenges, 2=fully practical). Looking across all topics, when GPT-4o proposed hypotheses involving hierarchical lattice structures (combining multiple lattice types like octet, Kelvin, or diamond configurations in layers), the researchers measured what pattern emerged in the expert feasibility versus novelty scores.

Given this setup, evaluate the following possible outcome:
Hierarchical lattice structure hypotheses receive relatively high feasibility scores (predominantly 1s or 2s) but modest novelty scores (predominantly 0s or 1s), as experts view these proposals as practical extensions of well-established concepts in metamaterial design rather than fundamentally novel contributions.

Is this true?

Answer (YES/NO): YES